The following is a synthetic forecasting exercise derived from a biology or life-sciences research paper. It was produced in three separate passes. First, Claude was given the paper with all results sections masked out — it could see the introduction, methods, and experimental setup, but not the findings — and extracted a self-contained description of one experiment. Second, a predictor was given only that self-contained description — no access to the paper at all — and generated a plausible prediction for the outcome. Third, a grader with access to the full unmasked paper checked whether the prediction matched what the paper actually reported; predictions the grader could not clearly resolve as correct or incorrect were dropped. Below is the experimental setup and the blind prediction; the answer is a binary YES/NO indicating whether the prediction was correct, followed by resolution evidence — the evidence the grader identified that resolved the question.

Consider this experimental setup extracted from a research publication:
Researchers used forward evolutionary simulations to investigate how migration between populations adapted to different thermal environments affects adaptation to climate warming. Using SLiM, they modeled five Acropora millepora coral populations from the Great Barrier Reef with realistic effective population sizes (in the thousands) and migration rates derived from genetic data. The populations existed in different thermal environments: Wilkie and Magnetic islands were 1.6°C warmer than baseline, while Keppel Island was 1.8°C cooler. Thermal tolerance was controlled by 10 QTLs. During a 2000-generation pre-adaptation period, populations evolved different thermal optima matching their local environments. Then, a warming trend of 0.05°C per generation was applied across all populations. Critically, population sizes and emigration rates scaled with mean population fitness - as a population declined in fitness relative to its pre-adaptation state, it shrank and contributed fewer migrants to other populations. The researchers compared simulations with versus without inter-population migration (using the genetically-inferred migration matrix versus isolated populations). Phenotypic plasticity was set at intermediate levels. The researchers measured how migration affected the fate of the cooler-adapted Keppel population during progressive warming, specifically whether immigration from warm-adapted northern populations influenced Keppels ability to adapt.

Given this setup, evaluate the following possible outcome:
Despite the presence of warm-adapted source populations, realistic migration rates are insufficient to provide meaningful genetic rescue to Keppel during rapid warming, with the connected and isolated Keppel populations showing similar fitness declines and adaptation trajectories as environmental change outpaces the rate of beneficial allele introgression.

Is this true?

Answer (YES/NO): NO